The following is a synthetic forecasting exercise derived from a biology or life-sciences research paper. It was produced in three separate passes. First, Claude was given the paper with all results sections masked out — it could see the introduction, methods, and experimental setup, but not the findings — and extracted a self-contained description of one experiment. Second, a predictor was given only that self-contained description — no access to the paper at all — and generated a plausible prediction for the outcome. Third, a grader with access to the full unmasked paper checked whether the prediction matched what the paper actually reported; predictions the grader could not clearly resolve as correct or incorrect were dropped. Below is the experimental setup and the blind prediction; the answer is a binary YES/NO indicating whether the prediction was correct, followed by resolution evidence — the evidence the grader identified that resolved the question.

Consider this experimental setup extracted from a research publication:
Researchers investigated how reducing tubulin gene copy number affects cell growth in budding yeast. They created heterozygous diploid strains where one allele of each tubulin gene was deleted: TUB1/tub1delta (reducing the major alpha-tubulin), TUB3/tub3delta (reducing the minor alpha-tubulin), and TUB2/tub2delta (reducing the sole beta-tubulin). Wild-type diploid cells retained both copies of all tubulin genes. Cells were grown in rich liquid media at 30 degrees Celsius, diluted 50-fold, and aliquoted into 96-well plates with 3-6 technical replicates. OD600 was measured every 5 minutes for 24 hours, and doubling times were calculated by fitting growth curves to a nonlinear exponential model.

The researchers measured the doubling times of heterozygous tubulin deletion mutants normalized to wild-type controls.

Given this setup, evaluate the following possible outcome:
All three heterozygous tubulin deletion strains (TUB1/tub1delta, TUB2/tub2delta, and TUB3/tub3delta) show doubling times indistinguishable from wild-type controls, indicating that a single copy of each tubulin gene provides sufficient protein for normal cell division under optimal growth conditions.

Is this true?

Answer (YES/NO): NO